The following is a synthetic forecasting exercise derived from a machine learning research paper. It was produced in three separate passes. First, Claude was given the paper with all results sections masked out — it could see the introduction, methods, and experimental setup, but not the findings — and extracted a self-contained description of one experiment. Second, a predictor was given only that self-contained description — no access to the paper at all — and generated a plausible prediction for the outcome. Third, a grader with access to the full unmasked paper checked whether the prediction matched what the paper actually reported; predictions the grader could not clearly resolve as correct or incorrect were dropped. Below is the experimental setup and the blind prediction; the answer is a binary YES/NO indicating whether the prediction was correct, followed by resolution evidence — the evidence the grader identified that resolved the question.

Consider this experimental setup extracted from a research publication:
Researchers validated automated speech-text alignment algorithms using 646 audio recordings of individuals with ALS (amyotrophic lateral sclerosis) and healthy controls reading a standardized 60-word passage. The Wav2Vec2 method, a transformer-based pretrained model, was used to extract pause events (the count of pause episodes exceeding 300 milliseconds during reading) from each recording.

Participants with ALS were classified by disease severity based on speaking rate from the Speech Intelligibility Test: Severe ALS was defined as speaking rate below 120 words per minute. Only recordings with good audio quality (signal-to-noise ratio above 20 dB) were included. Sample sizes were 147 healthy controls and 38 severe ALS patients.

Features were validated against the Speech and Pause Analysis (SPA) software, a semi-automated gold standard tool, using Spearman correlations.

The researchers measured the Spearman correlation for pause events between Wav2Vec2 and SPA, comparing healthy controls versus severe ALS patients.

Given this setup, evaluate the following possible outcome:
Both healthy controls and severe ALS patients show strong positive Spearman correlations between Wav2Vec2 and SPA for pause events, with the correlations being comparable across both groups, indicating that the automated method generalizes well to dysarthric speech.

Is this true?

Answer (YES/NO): NO